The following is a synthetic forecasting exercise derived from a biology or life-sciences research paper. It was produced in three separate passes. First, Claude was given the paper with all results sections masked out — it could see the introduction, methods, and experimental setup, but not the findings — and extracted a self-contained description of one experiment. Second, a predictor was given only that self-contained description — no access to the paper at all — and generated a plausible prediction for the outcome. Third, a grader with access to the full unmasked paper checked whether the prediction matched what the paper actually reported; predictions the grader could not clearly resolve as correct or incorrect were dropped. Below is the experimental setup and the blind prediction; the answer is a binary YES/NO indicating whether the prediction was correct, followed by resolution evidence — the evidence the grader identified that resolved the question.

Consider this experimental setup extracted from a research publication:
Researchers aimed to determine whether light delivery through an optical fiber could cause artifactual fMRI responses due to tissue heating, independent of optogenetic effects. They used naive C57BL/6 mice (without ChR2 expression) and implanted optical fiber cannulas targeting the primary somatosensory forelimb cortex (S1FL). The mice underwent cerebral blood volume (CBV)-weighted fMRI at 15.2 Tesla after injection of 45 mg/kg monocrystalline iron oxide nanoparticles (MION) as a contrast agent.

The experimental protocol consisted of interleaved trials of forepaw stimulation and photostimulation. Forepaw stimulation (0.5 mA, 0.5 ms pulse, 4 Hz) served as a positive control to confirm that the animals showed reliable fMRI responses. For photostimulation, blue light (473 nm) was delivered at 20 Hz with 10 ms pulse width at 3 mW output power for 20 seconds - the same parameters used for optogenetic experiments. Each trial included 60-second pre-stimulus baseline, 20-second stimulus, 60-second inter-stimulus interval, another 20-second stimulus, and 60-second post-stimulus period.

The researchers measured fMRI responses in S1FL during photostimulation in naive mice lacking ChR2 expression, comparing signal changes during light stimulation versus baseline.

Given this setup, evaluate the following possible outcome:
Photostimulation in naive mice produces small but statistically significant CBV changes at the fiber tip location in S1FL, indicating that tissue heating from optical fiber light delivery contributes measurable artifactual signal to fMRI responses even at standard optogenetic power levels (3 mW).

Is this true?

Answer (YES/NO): NO